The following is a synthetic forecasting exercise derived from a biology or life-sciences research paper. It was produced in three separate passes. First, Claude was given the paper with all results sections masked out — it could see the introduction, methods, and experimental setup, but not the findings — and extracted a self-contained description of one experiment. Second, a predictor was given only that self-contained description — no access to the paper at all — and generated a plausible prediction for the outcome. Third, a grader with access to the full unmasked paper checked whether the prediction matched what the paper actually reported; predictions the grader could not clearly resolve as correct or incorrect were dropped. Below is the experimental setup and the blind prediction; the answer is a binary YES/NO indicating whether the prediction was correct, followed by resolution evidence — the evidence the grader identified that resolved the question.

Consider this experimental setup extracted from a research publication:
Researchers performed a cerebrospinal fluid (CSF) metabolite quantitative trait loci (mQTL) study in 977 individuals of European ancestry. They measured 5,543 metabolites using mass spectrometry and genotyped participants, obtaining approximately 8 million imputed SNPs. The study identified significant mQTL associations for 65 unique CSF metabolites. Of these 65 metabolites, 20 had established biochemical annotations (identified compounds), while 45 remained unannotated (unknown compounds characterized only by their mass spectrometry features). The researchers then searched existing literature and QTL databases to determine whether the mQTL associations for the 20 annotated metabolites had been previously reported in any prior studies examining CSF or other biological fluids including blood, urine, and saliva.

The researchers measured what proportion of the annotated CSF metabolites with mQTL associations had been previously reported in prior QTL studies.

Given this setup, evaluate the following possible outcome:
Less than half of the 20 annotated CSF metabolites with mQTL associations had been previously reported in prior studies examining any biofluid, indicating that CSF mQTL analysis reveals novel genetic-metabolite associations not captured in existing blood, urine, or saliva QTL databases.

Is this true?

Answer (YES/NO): NO